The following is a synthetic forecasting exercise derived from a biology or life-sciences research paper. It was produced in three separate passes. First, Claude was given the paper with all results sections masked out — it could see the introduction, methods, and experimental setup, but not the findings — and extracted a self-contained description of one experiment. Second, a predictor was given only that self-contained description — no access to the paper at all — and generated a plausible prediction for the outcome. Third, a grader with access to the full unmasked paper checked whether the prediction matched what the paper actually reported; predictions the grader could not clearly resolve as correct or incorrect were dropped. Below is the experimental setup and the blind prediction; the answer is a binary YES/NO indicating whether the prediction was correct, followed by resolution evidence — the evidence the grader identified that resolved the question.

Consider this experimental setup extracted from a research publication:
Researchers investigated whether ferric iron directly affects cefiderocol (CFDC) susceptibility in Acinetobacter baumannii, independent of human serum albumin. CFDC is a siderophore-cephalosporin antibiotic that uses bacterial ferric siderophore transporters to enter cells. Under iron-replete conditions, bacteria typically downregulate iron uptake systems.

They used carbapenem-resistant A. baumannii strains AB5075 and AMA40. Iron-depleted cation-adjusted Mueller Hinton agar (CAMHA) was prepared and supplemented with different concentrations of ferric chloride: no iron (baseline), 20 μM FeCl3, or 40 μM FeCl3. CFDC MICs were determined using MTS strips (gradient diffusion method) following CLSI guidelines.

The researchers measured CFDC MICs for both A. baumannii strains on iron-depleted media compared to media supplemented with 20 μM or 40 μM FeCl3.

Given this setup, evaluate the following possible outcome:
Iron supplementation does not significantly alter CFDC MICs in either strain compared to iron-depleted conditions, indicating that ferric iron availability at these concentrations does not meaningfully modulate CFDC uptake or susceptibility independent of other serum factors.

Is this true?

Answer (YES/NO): NO